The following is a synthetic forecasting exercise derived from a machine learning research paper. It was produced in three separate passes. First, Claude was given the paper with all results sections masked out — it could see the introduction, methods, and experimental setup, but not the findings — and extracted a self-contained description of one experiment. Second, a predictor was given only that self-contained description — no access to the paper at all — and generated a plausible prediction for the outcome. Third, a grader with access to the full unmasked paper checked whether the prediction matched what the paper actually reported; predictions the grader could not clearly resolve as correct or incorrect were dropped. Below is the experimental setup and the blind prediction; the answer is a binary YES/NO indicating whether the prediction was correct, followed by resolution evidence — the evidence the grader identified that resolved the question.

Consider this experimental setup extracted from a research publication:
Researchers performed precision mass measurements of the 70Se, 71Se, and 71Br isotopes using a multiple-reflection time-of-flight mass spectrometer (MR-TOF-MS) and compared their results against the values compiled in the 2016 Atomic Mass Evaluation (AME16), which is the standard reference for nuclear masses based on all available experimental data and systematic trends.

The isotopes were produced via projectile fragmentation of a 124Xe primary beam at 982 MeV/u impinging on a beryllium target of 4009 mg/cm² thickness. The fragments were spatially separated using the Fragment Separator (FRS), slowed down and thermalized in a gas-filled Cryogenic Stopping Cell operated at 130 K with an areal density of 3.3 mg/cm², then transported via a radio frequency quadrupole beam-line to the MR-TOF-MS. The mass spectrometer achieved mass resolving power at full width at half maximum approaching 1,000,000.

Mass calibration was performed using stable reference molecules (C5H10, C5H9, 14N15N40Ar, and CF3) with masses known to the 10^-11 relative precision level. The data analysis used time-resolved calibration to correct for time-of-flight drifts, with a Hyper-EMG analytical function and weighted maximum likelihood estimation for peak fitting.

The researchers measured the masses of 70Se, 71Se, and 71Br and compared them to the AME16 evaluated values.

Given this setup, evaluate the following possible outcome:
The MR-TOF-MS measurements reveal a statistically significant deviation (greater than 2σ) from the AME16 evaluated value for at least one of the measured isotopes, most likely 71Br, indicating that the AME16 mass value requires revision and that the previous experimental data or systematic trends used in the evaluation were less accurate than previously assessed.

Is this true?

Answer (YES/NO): NO